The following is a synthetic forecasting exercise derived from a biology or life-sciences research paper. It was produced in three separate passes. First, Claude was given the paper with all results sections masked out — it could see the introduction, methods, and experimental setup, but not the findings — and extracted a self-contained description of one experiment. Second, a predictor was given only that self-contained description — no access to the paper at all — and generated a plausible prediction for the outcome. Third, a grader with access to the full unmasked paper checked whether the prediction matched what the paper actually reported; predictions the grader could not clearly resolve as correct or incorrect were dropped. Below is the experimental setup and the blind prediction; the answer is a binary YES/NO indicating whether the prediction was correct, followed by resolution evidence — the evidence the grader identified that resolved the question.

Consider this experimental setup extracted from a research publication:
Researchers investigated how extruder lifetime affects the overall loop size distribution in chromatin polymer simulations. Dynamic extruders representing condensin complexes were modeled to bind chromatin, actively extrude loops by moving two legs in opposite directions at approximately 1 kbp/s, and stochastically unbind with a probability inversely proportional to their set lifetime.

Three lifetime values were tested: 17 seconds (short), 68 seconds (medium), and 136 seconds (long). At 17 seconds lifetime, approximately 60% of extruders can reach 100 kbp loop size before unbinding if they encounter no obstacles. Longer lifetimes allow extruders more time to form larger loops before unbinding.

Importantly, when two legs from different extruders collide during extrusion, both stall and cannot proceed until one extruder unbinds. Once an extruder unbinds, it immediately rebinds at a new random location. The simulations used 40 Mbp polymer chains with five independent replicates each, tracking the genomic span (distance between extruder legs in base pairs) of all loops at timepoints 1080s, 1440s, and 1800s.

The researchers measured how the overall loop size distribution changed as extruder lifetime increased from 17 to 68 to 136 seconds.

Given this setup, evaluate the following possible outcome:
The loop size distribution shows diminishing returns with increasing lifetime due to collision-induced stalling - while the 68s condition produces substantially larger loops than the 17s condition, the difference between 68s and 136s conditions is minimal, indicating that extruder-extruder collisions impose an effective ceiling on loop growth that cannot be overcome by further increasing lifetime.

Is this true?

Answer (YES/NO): NO